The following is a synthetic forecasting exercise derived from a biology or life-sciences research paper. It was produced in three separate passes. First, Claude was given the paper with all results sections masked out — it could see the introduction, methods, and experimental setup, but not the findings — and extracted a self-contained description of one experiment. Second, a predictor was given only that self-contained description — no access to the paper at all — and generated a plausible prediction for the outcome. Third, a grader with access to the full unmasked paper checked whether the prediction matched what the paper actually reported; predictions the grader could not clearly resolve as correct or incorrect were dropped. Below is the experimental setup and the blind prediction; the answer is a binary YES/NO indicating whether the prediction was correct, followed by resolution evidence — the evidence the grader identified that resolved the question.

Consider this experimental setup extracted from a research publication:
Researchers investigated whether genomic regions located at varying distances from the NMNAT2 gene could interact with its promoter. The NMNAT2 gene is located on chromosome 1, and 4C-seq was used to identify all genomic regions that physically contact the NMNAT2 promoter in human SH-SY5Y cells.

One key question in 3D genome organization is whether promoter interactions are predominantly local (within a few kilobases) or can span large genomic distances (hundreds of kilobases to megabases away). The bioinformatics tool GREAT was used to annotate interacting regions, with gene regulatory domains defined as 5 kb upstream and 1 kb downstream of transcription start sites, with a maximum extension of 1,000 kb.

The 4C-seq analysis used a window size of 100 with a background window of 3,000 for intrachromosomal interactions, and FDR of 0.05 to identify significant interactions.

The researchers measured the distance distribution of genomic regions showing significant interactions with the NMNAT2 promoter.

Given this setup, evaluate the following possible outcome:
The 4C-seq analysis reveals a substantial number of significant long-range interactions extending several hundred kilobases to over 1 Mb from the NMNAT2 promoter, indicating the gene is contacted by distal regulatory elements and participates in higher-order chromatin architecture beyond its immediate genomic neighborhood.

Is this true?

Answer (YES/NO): YES